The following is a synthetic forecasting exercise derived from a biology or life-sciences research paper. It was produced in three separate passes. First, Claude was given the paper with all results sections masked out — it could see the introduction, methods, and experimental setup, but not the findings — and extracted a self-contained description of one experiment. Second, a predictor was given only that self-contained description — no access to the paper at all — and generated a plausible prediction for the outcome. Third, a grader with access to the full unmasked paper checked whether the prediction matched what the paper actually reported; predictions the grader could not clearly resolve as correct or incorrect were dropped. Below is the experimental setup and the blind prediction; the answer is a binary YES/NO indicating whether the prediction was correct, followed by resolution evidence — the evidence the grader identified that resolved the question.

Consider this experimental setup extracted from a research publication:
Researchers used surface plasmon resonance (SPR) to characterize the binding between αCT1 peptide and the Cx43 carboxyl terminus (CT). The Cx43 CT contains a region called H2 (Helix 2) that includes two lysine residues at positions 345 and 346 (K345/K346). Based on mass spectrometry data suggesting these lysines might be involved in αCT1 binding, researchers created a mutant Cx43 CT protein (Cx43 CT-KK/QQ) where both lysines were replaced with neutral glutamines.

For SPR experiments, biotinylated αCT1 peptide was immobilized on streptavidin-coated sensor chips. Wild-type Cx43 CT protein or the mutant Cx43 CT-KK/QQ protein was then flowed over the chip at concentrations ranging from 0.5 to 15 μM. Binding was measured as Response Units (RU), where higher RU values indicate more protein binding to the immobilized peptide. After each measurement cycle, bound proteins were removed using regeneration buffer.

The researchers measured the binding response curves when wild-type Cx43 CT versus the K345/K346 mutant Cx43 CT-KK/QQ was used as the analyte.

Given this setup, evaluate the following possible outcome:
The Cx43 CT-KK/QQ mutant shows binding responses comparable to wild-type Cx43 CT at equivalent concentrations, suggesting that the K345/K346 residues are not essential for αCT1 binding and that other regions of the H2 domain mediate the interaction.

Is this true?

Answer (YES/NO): NO